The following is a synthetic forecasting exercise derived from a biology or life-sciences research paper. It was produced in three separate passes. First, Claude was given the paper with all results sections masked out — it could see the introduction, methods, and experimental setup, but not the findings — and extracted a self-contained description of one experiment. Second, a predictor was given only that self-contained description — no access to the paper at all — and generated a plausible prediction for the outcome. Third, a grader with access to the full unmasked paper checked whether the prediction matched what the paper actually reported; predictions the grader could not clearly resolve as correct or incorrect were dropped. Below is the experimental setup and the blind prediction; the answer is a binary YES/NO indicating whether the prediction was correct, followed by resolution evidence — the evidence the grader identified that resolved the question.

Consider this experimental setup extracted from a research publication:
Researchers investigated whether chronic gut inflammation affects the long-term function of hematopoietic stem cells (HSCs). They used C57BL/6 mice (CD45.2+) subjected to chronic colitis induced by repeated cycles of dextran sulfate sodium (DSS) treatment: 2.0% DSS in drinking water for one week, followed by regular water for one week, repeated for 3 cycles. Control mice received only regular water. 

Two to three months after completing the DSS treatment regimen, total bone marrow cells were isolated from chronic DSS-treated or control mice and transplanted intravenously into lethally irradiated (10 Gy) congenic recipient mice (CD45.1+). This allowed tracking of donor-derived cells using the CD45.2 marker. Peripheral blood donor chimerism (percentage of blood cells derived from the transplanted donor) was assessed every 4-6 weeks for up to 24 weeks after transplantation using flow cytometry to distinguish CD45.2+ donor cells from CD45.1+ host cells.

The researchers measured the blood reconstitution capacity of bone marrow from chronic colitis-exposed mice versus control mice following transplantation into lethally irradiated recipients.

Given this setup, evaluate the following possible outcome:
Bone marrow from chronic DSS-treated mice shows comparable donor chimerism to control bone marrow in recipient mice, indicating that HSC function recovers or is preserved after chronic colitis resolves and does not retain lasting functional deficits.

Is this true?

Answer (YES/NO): NO